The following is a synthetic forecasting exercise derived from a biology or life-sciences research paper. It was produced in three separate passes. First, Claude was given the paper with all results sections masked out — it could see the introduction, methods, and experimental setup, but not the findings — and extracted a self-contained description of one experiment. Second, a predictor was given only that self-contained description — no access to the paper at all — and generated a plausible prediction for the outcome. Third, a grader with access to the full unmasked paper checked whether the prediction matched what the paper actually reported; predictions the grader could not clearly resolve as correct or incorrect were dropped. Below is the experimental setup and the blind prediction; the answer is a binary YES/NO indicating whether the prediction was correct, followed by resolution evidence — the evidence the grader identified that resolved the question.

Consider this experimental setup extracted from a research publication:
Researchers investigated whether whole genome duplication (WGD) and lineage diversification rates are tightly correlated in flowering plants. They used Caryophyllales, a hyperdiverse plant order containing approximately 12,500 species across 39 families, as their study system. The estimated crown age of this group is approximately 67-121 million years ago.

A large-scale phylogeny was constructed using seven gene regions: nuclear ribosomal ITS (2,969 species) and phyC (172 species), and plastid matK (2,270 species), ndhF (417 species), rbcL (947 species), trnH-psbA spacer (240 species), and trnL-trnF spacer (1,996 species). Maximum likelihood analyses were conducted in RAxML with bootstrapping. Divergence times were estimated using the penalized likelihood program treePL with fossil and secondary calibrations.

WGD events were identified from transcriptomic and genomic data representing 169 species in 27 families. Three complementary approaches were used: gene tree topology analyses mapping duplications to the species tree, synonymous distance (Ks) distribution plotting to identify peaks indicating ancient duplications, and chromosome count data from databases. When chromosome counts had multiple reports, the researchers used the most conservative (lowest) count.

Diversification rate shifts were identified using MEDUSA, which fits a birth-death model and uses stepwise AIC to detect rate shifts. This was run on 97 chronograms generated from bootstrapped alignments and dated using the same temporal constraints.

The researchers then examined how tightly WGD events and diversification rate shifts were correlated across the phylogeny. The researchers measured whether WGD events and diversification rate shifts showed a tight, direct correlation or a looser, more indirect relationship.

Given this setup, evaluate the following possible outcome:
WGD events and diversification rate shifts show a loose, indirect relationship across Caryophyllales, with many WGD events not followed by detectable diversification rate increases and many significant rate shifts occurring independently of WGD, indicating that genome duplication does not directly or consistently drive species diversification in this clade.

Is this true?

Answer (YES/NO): YES